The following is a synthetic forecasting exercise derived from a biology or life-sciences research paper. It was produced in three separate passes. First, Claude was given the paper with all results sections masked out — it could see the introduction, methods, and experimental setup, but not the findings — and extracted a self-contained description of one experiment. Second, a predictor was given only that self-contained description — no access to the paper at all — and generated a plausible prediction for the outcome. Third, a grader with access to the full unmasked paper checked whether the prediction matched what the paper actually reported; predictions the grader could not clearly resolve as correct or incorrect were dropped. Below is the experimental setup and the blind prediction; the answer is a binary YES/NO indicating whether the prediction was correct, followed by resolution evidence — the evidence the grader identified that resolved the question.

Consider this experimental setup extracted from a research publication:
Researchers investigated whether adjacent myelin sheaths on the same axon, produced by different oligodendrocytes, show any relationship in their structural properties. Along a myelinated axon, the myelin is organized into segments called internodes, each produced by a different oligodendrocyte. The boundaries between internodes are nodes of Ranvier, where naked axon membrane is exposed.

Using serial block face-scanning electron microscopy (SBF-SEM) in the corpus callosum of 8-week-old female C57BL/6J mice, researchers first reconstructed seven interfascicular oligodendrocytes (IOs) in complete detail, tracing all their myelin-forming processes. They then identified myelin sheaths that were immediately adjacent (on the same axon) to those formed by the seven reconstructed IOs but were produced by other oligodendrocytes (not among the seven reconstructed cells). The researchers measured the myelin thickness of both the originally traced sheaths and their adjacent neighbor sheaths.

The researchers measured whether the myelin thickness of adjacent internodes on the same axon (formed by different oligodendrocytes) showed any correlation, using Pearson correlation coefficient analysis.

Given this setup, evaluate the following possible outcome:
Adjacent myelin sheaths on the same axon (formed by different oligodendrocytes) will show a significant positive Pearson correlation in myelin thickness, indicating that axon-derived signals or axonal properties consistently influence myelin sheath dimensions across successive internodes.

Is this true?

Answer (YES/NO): YES